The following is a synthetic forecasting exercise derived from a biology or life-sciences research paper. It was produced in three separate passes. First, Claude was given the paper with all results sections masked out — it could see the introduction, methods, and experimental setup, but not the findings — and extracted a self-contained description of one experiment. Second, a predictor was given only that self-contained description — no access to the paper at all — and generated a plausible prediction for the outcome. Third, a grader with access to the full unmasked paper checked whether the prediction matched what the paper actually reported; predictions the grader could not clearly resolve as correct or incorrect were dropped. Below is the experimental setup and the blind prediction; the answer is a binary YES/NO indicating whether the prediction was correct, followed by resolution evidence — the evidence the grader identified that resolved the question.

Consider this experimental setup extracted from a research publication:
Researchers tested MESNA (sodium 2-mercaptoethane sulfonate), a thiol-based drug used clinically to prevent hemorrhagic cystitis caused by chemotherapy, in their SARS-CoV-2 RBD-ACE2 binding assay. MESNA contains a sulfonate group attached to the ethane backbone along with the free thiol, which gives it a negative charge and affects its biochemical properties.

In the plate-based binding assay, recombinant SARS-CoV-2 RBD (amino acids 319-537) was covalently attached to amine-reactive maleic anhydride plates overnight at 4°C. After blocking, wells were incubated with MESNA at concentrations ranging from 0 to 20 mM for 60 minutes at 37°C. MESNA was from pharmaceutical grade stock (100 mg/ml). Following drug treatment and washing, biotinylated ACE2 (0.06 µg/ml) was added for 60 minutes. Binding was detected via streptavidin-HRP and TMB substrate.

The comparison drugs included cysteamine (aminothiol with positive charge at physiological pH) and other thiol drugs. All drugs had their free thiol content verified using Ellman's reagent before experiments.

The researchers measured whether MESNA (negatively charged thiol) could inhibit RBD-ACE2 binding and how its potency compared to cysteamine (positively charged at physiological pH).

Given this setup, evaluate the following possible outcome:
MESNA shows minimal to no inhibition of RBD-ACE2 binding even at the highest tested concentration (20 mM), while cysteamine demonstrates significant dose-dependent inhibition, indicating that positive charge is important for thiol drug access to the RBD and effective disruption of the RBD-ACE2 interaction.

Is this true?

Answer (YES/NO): NO